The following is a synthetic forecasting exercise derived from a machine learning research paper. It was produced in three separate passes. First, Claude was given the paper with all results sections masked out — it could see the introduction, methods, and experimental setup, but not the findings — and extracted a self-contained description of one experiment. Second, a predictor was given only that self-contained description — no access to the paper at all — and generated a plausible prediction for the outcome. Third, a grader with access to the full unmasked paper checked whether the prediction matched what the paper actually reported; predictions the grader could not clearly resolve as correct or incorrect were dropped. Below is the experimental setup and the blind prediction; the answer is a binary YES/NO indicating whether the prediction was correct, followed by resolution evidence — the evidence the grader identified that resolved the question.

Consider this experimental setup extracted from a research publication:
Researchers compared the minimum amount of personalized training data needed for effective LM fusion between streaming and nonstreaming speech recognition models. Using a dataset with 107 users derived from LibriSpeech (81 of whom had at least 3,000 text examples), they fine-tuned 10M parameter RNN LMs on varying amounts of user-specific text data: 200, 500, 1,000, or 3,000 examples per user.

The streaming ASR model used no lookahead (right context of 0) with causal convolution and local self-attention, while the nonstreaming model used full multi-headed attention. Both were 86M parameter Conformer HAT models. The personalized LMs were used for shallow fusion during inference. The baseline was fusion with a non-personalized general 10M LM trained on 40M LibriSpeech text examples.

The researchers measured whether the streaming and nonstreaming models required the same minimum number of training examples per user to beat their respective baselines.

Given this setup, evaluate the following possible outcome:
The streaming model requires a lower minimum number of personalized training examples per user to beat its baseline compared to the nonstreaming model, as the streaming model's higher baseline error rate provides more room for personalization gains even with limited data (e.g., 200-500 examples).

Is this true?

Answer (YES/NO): YES